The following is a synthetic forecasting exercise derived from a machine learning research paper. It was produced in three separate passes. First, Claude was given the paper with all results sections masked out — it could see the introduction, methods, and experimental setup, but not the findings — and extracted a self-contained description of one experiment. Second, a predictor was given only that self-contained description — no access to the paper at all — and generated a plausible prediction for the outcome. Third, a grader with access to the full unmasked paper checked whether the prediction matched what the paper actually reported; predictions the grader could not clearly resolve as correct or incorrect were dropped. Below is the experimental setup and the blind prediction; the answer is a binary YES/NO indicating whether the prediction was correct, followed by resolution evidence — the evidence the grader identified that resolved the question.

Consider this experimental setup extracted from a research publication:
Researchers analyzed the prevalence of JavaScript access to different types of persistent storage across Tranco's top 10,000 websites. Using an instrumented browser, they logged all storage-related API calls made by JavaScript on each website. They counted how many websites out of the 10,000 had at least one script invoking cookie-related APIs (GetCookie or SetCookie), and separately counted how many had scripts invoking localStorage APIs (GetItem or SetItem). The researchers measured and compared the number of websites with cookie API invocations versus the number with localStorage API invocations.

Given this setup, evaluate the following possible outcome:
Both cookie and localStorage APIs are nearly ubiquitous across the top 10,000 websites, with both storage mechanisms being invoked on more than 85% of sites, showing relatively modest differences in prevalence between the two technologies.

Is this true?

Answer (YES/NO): NO